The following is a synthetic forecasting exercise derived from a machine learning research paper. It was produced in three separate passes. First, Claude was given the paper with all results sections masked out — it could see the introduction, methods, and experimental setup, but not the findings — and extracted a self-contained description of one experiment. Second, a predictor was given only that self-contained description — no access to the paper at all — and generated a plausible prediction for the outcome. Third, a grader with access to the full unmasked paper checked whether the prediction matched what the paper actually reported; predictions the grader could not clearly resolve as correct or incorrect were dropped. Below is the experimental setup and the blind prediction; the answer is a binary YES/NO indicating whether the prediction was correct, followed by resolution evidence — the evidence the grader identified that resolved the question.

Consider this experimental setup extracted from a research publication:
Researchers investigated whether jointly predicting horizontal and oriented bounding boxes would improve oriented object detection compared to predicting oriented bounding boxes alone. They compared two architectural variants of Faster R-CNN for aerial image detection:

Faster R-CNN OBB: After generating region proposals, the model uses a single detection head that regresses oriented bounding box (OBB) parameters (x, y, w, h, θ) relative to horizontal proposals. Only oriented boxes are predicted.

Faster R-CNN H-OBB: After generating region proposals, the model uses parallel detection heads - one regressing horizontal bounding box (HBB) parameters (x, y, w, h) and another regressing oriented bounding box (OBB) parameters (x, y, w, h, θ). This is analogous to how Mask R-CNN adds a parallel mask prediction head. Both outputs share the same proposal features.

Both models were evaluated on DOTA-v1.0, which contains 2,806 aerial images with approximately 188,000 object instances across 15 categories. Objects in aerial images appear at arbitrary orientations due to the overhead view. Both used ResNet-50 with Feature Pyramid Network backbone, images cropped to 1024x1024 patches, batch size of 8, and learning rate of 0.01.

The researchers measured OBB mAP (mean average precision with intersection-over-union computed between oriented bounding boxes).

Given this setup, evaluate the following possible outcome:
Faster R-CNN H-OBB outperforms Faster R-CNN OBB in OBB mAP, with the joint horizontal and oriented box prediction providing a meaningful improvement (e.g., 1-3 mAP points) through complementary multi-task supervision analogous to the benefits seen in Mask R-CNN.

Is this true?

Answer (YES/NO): NO